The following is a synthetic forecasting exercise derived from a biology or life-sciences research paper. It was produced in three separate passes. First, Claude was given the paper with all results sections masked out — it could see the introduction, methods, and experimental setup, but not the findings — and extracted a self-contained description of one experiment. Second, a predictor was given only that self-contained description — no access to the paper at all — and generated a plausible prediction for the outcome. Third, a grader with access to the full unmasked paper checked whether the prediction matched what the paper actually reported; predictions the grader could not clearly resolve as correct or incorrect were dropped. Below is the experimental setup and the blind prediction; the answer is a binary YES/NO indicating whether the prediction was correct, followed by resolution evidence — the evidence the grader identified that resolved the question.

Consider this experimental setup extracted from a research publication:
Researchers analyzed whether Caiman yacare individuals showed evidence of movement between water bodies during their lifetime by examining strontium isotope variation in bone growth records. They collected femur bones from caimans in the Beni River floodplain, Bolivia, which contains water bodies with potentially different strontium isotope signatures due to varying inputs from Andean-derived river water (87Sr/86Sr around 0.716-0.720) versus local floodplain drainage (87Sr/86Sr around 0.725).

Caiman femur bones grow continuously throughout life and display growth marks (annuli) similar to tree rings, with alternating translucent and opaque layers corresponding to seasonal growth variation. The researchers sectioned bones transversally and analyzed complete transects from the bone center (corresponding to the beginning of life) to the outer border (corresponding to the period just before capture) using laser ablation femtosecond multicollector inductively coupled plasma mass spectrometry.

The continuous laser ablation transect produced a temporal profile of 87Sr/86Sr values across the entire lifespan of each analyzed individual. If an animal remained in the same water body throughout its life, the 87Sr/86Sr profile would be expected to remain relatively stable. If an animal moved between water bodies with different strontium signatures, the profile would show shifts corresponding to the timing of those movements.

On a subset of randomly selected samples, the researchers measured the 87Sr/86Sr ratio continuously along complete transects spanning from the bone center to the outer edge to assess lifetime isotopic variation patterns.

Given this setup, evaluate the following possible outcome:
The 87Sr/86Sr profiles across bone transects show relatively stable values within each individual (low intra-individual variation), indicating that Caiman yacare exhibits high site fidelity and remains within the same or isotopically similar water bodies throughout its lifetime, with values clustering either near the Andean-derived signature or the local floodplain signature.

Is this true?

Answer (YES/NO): NO